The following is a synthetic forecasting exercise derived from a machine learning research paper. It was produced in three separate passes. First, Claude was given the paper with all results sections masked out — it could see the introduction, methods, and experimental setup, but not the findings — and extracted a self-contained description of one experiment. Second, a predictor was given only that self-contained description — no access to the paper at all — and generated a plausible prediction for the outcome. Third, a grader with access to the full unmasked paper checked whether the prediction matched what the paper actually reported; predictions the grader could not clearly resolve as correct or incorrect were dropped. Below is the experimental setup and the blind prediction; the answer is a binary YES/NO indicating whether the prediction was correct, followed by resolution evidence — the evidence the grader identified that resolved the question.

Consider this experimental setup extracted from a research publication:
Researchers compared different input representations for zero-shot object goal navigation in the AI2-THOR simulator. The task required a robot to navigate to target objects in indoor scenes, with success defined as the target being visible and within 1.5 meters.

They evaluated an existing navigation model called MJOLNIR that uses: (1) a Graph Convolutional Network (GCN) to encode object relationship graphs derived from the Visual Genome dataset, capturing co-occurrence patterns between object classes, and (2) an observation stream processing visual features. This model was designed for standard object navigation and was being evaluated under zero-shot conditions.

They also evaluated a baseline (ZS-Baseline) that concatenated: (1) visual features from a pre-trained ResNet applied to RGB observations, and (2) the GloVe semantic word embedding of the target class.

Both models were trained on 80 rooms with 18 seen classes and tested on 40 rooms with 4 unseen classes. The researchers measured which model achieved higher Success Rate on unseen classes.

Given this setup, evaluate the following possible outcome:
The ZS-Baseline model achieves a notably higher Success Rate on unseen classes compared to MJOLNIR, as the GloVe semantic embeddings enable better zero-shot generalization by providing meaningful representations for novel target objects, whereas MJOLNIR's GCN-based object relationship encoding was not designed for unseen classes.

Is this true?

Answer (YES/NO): NO